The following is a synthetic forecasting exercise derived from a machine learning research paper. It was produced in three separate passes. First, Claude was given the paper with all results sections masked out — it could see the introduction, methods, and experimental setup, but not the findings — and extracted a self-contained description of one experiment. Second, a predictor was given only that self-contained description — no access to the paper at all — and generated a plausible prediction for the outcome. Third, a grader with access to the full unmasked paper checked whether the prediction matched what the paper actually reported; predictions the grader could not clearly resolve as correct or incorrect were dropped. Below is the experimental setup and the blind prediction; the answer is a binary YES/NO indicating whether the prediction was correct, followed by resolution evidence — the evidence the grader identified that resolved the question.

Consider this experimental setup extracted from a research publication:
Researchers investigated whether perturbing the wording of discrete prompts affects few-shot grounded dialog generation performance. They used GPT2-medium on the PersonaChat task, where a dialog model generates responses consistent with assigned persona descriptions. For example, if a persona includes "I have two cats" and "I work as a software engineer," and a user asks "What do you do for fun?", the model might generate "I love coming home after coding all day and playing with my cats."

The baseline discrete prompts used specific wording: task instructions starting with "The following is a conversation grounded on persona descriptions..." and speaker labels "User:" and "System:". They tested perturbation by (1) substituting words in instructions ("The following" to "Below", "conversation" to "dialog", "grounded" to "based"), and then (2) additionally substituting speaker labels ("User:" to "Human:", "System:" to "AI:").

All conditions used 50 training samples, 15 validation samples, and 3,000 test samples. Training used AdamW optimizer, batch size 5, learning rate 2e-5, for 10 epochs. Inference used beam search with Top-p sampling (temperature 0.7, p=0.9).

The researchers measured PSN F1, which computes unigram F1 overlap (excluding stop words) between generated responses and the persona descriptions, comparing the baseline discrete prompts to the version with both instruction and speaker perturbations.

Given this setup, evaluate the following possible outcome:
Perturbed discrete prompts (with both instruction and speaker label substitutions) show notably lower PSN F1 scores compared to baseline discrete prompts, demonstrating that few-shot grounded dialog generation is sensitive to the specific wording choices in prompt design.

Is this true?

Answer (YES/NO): NO